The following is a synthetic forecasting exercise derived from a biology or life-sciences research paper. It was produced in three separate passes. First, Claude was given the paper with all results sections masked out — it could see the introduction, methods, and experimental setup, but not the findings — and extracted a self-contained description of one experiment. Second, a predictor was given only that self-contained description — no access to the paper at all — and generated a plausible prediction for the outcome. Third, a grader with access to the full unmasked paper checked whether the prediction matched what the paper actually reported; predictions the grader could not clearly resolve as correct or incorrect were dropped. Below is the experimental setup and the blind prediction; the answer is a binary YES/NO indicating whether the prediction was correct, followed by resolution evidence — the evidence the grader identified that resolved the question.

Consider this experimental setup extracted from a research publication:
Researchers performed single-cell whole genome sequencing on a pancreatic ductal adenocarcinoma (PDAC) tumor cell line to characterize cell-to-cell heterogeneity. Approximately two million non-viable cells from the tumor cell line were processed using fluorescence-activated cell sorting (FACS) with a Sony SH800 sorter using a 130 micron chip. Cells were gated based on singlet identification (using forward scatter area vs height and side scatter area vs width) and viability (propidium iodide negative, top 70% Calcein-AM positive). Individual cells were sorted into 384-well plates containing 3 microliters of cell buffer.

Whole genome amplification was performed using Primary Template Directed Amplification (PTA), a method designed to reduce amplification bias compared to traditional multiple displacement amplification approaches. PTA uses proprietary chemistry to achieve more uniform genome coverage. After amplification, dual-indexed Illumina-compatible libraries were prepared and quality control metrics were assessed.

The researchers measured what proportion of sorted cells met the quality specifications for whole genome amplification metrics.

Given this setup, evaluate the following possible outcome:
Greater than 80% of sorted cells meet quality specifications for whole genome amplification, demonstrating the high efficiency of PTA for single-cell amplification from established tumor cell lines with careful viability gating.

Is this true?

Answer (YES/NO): NO